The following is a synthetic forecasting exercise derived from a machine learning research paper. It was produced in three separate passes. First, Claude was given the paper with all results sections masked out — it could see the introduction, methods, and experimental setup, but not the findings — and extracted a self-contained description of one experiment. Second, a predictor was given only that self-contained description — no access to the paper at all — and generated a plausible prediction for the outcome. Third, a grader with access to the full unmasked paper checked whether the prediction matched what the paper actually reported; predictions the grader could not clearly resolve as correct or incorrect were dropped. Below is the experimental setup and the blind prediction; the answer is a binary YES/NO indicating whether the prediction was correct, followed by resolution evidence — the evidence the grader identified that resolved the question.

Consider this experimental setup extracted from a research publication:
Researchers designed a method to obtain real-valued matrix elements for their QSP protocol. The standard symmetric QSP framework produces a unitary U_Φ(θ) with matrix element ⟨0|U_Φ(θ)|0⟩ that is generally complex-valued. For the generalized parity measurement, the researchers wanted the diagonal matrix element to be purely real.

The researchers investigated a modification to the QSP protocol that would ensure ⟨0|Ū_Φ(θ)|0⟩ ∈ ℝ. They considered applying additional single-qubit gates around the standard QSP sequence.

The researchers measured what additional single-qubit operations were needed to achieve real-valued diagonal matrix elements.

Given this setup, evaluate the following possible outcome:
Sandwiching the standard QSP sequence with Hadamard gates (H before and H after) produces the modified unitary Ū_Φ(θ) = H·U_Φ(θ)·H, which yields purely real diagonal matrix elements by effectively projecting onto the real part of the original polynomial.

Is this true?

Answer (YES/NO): NO